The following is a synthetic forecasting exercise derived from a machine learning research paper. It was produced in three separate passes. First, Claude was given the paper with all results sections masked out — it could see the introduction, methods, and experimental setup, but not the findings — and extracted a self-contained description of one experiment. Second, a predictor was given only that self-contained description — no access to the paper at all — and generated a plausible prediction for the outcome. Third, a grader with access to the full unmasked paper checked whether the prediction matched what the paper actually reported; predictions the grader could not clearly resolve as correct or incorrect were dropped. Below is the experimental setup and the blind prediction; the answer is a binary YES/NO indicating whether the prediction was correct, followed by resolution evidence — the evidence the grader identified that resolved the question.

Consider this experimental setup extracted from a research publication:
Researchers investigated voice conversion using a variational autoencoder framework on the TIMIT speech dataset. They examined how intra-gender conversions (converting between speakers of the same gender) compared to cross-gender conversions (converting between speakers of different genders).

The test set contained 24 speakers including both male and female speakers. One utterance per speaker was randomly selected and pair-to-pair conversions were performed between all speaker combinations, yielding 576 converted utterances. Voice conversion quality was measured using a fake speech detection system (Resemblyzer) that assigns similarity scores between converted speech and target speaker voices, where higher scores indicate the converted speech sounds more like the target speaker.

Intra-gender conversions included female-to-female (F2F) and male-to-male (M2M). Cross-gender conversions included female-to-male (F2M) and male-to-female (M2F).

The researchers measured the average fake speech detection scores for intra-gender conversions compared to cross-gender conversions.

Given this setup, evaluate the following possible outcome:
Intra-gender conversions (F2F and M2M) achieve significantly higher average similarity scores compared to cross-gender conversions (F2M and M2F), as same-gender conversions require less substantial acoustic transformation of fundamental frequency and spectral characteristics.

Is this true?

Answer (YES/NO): NO